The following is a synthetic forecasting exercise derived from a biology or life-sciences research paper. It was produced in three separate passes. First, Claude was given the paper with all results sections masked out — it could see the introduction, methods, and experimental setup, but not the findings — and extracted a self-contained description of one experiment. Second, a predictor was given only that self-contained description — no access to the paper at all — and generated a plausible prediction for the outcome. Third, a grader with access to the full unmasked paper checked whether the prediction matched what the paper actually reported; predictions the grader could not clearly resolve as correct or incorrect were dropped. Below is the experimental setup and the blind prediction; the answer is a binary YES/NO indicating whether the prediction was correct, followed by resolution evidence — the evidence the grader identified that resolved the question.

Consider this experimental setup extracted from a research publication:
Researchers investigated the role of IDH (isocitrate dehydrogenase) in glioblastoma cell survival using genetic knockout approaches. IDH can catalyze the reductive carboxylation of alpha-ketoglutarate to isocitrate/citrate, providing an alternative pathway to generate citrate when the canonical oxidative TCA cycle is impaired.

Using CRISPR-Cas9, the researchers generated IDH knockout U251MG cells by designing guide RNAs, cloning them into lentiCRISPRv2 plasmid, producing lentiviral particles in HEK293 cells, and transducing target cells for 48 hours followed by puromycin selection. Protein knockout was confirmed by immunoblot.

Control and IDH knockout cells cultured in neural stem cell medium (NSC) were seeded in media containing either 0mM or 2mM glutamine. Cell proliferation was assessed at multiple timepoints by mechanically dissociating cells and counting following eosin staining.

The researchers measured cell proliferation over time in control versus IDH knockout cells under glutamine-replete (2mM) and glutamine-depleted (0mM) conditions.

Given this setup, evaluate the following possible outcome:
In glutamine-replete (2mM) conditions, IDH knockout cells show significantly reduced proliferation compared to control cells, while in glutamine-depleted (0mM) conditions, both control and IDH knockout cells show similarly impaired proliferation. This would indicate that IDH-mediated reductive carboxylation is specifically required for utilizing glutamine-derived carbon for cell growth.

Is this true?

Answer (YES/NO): NO